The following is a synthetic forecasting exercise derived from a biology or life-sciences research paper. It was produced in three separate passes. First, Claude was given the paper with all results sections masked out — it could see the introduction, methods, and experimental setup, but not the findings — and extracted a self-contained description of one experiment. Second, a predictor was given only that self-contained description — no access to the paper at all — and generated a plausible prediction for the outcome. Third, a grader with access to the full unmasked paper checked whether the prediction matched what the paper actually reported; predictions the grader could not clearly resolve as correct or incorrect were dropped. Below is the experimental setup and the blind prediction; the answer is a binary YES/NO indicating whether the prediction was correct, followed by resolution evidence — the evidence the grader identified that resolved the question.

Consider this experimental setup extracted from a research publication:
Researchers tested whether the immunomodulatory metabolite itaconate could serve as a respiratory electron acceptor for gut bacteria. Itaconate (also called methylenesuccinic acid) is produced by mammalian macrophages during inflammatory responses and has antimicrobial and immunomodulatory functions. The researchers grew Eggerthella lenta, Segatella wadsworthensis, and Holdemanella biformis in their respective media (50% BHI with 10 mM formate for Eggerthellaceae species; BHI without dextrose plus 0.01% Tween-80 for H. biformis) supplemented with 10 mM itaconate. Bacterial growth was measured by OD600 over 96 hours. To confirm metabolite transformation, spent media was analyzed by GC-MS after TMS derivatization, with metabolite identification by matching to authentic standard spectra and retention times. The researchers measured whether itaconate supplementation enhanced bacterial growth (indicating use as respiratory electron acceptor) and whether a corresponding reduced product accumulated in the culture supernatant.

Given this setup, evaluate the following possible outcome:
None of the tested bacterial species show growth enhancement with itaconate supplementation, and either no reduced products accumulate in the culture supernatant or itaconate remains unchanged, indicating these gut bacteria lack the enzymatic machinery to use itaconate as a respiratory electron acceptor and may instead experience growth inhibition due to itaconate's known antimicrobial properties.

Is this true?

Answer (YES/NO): NO